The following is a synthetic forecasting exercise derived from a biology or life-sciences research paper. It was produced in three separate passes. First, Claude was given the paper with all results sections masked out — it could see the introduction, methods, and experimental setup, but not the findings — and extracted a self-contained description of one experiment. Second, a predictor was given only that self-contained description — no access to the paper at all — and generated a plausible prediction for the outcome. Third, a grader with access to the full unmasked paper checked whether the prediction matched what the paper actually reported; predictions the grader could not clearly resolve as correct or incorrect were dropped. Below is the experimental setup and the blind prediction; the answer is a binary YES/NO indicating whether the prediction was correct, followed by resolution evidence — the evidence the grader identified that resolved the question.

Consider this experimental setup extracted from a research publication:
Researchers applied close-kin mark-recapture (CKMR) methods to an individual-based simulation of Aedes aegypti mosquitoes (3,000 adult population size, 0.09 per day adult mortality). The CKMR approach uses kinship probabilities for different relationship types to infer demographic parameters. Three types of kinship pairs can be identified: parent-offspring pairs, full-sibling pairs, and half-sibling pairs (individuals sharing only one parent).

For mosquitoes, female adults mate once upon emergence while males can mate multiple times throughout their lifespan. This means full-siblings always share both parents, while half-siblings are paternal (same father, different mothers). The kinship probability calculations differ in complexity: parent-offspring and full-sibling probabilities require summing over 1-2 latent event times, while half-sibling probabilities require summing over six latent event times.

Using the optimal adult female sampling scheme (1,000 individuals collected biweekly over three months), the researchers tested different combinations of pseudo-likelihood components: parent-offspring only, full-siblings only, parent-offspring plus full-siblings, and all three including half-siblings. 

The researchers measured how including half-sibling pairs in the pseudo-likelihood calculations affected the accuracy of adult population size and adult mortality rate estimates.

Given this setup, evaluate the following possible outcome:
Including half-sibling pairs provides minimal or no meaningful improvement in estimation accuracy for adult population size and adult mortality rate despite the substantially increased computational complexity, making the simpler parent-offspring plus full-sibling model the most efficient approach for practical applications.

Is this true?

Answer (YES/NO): NO